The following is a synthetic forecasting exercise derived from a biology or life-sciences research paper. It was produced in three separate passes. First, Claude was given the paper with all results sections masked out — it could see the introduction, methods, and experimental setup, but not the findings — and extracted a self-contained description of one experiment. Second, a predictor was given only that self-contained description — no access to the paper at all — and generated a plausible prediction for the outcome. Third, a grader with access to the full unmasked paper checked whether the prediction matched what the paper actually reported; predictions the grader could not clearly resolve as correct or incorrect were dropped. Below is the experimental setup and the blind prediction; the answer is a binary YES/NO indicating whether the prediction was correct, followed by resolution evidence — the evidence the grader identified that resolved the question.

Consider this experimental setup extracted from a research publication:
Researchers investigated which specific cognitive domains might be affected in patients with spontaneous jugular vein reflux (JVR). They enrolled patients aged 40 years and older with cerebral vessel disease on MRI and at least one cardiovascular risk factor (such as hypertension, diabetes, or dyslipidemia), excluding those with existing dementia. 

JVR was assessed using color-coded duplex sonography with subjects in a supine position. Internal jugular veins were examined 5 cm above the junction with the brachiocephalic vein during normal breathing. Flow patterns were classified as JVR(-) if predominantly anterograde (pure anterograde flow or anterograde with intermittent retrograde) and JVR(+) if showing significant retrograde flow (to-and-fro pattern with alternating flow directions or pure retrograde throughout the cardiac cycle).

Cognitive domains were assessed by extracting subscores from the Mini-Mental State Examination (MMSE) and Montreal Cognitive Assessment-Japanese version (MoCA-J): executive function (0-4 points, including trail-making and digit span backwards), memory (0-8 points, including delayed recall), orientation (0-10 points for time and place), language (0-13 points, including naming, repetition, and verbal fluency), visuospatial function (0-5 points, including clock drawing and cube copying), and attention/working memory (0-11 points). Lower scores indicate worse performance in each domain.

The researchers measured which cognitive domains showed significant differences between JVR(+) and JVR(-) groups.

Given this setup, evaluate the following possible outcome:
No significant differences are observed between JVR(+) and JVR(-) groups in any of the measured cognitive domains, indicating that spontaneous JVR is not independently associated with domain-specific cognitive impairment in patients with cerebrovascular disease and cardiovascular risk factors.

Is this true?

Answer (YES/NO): NO